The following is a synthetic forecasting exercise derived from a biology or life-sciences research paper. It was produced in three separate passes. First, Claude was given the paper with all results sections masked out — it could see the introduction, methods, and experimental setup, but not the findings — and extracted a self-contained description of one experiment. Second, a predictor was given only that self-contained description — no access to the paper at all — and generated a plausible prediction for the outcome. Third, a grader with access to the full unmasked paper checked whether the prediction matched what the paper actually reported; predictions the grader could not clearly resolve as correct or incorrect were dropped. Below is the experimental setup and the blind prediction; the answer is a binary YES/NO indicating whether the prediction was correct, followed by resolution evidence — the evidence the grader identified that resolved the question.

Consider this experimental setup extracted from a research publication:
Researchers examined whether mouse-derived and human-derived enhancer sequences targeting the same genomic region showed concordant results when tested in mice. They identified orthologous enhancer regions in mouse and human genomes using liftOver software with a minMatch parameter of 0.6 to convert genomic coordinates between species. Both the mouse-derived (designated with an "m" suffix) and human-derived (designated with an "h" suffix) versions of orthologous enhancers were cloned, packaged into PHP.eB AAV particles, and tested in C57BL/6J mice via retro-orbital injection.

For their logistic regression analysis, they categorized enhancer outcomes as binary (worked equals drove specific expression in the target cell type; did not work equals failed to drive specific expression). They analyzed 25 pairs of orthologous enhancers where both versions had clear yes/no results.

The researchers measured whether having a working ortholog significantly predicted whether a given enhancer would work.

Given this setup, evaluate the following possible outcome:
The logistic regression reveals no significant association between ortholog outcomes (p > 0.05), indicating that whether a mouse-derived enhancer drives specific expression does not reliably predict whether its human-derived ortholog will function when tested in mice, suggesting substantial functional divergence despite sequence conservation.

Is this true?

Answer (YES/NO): YES